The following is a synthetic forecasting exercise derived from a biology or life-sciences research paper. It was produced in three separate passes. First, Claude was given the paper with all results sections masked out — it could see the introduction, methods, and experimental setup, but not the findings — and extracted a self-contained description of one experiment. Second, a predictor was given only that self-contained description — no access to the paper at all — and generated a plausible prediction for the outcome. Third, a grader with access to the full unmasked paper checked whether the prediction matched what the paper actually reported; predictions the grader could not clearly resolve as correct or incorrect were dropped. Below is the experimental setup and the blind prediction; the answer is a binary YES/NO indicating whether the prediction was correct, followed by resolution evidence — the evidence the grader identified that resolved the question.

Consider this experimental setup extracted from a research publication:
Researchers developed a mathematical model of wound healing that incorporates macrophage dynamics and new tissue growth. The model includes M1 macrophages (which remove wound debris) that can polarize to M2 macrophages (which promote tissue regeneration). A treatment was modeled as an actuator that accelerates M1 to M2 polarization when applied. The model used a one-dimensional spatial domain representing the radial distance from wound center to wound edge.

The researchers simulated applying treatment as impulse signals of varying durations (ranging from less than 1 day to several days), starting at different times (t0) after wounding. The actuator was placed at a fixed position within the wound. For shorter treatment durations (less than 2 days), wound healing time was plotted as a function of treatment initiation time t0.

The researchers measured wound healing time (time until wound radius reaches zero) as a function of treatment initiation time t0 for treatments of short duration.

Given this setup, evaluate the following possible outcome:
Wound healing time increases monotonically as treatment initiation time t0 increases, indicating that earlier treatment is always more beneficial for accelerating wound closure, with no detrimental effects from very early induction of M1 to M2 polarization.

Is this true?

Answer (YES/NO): NO